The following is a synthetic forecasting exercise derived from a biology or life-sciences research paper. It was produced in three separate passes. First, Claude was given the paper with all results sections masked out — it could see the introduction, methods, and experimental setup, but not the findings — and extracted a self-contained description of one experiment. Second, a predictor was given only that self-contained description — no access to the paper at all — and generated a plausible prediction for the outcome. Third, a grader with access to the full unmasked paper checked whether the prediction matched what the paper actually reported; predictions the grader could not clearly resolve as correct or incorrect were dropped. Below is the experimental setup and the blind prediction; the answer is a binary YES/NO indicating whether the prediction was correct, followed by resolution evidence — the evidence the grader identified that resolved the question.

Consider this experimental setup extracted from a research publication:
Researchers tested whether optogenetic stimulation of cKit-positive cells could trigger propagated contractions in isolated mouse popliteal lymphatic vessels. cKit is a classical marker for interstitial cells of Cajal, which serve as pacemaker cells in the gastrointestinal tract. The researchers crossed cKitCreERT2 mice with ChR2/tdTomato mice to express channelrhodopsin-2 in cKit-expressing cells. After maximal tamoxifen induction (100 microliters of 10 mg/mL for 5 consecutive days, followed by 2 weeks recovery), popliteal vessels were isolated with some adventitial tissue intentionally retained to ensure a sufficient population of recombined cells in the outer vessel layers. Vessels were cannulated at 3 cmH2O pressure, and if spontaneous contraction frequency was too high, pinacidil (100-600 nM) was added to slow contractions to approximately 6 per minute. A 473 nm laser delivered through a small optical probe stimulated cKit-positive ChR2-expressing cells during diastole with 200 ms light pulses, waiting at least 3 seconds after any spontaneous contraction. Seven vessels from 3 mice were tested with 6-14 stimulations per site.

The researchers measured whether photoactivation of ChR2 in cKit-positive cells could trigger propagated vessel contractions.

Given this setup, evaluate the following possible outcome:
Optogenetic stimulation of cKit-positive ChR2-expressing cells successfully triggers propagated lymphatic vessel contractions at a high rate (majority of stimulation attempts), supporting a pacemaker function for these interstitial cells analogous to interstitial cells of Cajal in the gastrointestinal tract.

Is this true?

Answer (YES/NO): NO